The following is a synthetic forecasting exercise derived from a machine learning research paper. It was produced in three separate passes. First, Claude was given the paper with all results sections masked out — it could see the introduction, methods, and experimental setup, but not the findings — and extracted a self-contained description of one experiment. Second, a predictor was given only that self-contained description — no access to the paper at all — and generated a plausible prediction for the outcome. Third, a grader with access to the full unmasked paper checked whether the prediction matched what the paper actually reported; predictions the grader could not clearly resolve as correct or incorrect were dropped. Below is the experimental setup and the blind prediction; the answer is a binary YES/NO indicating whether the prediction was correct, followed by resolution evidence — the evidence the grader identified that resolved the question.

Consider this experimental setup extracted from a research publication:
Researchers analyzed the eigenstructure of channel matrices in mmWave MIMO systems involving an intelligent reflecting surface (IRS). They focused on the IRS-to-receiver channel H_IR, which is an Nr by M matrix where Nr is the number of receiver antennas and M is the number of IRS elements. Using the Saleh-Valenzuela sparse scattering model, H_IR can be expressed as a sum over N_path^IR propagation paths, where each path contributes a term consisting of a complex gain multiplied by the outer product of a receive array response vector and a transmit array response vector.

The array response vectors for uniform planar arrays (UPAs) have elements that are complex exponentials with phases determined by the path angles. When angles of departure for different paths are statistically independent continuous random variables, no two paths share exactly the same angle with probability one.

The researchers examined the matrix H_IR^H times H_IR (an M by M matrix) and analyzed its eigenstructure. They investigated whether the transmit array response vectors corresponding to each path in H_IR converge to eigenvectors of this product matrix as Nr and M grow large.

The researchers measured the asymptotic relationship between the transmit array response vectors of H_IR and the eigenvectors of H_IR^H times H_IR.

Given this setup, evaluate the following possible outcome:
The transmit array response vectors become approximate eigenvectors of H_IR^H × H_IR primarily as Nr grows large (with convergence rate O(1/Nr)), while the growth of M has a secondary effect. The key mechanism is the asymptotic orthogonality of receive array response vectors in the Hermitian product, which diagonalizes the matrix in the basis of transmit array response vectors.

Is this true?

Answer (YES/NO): NO